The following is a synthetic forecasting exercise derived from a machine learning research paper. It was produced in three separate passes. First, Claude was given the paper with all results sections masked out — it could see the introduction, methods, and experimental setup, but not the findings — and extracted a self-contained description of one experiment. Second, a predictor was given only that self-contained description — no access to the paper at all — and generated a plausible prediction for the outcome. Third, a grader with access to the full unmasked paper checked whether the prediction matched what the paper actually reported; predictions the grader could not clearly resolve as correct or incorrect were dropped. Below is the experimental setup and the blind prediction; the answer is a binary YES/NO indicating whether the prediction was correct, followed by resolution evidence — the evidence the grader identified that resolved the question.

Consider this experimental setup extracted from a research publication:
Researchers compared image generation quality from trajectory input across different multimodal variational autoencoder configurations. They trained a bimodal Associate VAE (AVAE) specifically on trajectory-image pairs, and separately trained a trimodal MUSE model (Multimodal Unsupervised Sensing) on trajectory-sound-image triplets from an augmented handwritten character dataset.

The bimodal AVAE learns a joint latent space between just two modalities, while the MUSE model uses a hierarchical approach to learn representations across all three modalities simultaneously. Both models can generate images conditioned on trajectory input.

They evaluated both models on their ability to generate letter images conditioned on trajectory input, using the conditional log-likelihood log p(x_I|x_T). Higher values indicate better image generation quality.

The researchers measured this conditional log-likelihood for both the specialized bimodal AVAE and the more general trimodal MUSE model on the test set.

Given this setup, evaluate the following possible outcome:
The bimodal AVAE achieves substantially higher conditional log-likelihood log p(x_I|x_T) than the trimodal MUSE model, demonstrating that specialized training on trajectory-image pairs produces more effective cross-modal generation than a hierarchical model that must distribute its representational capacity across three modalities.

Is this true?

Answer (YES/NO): NO